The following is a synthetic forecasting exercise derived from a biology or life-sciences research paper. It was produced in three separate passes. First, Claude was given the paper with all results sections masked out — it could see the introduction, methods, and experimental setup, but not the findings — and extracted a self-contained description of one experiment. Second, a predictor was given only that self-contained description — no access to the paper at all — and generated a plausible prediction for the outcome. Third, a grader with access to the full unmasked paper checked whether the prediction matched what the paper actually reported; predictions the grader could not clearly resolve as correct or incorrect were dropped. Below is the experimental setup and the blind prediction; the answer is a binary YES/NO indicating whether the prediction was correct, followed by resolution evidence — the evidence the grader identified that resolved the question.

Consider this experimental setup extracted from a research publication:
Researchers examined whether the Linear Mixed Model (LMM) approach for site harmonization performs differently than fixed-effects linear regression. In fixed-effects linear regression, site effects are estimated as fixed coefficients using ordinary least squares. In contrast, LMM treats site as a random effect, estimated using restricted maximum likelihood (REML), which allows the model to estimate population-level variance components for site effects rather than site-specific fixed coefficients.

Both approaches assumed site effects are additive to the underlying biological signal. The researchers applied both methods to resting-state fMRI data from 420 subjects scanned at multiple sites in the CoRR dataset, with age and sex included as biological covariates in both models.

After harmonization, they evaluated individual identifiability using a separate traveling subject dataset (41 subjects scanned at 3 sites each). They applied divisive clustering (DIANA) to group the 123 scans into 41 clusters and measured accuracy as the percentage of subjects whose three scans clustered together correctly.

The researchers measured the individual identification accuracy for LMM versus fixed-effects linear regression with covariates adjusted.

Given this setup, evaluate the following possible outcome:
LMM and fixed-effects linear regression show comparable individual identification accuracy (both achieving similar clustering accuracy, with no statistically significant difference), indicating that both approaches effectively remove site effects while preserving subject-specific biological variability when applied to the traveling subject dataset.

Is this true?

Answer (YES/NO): NO